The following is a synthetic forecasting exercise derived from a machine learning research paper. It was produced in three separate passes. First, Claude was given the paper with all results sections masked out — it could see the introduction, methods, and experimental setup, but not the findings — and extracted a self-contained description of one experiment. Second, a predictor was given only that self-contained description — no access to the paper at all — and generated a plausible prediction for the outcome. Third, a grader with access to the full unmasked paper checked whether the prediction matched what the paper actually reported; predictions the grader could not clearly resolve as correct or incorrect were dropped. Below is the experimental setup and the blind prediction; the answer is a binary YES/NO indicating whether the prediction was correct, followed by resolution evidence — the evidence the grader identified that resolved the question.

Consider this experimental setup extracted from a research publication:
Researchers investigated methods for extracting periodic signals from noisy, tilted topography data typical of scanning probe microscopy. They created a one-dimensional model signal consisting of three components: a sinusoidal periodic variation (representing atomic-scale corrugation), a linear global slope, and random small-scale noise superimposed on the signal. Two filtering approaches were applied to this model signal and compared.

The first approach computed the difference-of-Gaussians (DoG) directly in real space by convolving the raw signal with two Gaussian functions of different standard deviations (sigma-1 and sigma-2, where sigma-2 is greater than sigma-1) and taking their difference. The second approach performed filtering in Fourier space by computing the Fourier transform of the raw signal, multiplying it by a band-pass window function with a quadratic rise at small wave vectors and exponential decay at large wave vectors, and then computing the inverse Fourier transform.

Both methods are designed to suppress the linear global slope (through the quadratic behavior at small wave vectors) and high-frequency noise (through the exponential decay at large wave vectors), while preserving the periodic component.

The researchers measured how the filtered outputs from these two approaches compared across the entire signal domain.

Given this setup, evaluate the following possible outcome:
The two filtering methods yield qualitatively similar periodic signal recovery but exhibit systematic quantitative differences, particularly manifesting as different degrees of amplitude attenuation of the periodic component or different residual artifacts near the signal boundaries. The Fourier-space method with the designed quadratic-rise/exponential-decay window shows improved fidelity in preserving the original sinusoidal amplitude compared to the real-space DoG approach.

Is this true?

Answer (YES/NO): NO